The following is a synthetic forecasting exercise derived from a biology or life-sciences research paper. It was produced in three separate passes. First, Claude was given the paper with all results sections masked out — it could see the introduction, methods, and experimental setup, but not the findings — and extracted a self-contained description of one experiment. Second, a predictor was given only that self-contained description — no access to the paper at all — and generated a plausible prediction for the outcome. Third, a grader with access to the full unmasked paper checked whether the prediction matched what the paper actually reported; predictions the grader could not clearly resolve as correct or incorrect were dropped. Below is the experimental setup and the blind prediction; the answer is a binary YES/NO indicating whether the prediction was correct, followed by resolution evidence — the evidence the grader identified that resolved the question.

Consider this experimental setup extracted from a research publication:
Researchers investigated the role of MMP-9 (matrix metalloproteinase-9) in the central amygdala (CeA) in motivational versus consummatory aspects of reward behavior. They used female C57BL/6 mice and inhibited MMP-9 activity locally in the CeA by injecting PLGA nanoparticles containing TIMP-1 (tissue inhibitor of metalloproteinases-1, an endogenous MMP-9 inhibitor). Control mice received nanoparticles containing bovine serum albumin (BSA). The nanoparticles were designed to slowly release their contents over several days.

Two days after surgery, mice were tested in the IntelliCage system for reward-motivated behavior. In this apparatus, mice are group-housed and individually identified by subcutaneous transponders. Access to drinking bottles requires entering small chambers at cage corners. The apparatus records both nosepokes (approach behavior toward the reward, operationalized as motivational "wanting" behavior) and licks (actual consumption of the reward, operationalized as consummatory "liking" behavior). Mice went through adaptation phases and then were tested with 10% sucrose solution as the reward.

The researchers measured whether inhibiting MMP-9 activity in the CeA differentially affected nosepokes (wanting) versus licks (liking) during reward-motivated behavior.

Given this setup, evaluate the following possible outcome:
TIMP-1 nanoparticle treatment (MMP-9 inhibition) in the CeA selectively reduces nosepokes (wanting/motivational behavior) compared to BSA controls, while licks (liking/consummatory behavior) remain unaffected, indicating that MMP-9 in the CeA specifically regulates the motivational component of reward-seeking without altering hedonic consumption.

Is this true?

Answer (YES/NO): YES